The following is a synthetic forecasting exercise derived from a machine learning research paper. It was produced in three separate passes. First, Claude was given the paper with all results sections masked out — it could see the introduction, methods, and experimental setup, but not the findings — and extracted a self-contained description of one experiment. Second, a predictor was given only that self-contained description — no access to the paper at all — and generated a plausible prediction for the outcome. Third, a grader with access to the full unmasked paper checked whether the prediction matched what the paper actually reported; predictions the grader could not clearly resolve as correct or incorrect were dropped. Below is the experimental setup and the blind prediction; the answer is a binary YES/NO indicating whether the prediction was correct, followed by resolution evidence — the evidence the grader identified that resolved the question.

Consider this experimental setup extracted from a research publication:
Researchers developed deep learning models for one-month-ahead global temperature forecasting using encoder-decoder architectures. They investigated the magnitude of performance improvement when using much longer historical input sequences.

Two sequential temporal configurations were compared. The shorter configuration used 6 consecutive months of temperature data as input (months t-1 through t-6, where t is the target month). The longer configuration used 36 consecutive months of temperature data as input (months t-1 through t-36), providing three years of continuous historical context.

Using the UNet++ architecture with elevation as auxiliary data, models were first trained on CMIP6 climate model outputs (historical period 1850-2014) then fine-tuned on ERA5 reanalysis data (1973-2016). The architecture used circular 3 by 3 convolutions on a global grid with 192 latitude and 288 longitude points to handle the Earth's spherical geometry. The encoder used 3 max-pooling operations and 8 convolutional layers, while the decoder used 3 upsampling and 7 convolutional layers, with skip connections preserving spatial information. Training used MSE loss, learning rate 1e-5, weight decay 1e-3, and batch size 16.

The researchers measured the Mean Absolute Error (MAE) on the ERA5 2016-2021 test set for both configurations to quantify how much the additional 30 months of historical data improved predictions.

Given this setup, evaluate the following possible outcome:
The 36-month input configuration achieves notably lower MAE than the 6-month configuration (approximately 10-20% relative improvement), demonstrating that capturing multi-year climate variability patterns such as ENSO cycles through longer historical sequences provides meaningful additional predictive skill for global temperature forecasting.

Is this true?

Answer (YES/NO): NO